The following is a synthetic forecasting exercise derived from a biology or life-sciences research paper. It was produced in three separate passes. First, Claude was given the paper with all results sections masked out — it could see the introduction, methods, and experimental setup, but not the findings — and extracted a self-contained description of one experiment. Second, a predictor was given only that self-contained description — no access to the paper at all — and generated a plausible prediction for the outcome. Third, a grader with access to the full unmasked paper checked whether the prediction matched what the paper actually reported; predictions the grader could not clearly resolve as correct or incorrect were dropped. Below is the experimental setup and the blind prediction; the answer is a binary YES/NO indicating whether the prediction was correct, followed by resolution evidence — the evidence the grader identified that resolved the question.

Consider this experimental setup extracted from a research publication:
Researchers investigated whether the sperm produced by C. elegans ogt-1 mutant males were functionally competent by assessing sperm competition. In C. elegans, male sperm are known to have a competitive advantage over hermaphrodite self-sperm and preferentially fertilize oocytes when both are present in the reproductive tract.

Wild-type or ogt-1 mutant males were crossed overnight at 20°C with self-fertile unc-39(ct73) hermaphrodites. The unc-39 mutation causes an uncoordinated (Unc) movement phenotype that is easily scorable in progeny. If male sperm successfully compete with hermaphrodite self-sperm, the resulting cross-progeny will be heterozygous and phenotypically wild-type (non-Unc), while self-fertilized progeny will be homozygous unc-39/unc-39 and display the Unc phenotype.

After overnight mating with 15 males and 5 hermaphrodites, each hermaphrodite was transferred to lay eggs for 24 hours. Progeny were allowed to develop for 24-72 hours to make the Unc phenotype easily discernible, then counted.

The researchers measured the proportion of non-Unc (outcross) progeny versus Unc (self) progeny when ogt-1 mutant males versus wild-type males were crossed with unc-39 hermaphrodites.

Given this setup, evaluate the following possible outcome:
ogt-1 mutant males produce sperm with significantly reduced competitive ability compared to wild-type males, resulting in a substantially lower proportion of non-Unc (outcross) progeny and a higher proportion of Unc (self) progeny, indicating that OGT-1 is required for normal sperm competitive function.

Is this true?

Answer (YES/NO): NO